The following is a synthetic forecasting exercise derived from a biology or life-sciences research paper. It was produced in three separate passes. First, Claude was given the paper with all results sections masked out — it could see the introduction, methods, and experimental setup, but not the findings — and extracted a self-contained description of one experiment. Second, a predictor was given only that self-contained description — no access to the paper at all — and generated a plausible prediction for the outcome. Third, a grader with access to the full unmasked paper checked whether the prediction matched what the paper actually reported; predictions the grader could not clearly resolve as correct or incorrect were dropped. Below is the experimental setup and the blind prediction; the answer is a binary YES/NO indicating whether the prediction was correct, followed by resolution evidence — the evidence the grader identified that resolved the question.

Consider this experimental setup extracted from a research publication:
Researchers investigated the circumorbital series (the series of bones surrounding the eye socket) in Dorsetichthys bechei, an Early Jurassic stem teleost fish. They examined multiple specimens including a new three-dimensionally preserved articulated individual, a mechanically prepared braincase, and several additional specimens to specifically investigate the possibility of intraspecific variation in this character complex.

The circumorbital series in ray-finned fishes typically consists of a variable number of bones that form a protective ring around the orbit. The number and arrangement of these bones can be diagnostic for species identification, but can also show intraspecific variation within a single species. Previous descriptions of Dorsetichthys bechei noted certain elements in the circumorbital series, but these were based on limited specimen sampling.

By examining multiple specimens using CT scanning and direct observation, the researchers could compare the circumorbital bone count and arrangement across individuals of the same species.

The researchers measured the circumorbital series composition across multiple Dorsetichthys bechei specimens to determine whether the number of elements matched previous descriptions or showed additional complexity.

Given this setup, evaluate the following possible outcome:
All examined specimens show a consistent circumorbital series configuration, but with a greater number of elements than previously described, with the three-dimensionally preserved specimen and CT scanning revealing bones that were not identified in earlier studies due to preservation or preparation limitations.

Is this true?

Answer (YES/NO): NO